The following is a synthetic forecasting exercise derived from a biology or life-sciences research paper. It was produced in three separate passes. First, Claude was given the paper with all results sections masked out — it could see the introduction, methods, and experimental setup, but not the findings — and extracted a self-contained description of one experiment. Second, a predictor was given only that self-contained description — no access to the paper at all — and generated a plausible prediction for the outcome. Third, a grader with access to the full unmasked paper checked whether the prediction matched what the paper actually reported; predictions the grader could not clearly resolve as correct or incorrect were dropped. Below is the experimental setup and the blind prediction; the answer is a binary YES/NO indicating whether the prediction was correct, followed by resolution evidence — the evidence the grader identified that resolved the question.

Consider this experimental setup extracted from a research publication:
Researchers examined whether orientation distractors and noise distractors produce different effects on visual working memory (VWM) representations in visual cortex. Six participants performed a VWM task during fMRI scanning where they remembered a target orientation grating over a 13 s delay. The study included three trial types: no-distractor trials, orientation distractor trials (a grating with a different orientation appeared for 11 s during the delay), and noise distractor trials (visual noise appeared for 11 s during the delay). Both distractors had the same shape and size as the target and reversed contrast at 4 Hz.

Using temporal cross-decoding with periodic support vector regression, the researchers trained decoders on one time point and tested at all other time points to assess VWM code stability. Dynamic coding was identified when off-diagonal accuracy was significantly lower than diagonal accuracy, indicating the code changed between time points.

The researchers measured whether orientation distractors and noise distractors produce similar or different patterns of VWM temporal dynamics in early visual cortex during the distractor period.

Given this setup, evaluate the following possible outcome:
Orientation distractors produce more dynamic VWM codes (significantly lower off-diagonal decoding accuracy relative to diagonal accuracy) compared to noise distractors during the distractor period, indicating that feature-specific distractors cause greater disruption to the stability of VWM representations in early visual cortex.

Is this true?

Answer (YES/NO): NO